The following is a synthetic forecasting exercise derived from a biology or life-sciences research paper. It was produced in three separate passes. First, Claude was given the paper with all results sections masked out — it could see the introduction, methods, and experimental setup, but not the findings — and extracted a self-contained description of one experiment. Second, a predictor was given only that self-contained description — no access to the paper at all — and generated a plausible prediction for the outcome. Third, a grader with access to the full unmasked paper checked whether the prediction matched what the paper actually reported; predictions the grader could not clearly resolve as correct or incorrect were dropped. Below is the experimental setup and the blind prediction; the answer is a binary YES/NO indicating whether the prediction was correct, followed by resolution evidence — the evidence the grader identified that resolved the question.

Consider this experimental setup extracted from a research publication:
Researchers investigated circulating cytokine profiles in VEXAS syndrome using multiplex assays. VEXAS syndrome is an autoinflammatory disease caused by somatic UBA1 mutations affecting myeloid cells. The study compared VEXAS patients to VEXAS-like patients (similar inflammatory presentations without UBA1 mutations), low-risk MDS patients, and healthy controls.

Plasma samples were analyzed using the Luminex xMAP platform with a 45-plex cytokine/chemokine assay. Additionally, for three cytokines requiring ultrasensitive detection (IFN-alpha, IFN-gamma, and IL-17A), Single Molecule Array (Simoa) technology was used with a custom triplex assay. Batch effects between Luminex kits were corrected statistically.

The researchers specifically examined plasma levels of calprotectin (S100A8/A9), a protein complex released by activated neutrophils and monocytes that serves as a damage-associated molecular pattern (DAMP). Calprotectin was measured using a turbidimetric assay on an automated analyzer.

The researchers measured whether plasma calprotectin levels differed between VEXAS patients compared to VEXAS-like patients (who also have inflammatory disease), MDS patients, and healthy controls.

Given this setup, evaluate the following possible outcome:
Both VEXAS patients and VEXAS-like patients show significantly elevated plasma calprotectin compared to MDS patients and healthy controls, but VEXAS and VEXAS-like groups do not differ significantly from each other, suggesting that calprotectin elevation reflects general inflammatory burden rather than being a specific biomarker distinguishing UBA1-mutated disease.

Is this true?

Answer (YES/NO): NO